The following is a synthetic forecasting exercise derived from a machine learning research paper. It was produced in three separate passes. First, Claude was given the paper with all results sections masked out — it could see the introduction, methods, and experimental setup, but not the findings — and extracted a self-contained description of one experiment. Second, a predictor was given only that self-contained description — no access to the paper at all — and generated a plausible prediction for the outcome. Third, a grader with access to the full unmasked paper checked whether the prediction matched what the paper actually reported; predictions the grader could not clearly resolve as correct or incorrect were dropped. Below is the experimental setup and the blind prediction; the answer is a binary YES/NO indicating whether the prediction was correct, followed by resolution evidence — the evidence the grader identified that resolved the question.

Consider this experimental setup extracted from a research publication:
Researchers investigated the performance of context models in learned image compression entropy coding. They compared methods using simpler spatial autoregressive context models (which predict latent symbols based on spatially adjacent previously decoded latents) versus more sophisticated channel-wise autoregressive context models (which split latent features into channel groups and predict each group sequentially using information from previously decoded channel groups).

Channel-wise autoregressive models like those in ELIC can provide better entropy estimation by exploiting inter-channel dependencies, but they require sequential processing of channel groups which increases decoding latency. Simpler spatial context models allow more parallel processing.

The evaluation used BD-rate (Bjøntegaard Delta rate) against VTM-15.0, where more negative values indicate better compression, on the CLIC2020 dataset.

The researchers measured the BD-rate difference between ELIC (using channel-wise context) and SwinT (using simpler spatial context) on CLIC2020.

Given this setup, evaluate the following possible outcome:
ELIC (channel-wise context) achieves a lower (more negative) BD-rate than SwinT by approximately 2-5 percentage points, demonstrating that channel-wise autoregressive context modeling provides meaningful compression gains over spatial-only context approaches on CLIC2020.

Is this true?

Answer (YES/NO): NO